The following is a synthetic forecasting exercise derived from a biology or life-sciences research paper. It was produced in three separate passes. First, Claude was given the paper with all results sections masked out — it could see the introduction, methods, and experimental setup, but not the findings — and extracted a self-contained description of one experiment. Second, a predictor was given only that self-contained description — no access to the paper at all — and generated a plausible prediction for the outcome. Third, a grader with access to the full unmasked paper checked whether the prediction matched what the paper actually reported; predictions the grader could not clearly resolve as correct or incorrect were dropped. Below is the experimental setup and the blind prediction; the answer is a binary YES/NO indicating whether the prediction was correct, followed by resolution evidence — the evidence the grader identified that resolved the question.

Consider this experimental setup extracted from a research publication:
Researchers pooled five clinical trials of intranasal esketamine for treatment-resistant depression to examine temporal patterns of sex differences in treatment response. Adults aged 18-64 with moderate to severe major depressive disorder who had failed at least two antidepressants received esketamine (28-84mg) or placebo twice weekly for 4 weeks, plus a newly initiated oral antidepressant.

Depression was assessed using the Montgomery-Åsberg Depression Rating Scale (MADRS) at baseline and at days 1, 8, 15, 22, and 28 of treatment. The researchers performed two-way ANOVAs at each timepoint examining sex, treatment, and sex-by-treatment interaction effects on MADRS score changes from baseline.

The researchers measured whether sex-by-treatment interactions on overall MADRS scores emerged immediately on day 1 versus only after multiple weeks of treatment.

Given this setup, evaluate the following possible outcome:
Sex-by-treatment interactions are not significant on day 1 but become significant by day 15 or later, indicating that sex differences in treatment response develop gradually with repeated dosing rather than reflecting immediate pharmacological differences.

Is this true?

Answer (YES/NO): NO